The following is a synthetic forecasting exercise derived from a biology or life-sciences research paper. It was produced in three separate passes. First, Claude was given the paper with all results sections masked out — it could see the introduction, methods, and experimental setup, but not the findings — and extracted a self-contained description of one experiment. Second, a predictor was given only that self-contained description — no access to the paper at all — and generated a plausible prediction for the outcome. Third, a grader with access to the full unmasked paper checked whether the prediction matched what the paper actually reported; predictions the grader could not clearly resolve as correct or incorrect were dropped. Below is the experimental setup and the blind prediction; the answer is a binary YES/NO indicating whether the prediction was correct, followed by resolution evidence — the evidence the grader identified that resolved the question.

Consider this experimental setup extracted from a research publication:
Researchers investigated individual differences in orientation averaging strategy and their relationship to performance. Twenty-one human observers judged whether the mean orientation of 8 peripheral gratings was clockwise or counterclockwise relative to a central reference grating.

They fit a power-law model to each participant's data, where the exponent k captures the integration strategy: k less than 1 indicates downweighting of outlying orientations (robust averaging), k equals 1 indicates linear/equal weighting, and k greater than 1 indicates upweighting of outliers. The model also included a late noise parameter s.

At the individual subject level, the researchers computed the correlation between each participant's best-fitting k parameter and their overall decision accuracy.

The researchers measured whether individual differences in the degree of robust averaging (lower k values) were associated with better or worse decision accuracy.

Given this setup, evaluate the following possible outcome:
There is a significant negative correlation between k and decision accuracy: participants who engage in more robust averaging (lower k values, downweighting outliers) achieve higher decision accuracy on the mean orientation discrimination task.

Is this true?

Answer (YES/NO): NO